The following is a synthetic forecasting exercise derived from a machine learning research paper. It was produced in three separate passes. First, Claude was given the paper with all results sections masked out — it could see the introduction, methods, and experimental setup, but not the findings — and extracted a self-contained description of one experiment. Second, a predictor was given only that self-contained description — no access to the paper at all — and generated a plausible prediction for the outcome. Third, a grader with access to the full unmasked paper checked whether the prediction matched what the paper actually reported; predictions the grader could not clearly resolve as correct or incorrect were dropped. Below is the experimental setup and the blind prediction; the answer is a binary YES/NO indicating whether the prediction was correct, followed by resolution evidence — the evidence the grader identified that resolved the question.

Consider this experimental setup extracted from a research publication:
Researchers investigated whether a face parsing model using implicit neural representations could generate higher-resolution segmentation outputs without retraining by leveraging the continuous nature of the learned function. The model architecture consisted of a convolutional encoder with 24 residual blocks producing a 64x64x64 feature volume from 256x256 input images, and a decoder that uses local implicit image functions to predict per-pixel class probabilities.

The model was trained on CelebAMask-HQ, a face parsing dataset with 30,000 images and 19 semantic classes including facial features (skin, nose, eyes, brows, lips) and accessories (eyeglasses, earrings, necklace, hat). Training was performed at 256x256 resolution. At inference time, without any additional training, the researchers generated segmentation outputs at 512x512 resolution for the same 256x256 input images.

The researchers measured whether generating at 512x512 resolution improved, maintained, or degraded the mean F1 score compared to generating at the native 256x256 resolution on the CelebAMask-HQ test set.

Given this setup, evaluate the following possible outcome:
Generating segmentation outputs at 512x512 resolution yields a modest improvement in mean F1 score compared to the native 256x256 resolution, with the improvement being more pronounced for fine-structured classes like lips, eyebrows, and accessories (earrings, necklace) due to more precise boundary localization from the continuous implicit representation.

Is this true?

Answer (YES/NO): NO